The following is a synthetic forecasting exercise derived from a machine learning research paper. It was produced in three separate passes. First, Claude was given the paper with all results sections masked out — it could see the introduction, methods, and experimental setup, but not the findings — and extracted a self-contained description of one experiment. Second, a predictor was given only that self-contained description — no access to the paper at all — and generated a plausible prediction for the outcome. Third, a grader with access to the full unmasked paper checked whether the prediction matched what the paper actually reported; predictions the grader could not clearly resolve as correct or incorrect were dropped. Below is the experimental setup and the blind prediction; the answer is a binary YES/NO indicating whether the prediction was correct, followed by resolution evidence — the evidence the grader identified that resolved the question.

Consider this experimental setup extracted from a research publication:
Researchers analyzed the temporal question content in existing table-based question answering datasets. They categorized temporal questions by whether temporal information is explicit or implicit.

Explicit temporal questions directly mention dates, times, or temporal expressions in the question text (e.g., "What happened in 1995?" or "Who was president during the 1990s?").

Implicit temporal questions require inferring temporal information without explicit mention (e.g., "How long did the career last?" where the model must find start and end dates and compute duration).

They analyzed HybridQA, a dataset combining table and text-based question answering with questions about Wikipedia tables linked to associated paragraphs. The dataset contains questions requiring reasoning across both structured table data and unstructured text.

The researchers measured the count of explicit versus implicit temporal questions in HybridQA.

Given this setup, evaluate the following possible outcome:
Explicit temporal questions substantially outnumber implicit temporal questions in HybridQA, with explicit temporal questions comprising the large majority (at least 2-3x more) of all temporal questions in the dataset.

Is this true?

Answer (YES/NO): YES